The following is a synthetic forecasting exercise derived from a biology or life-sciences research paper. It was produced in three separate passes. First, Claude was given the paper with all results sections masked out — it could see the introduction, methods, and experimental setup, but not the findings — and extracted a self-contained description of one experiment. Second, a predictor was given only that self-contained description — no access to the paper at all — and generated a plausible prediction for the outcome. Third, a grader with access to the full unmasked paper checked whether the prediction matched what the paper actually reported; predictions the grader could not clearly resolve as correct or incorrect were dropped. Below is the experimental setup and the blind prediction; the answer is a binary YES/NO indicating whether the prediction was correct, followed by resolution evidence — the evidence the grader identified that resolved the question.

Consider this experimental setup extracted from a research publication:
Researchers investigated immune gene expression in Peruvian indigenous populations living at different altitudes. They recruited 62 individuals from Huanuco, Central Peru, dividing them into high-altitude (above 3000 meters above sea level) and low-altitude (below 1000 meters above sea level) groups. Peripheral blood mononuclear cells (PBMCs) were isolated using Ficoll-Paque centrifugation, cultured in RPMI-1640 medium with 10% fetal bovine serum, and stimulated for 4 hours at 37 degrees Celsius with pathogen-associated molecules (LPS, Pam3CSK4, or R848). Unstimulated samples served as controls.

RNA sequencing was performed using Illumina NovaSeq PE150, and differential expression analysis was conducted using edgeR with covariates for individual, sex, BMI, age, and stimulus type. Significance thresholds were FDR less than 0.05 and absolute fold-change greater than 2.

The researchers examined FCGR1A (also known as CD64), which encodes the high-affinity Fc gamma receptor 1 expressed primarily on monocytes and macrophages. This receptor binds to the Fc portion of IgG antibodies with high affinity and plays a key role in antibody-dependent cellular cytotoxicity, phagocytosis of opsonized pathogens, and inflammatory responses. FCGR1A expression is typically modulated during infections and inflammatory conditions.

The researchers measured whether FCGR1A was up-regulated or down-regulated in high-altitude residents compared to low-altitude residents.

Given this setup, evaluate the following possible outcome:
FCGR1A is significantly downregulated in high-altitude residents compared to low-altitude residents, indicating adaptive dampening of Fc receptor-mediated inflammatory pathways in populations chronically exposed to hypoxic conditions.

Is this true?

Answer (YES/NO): NO